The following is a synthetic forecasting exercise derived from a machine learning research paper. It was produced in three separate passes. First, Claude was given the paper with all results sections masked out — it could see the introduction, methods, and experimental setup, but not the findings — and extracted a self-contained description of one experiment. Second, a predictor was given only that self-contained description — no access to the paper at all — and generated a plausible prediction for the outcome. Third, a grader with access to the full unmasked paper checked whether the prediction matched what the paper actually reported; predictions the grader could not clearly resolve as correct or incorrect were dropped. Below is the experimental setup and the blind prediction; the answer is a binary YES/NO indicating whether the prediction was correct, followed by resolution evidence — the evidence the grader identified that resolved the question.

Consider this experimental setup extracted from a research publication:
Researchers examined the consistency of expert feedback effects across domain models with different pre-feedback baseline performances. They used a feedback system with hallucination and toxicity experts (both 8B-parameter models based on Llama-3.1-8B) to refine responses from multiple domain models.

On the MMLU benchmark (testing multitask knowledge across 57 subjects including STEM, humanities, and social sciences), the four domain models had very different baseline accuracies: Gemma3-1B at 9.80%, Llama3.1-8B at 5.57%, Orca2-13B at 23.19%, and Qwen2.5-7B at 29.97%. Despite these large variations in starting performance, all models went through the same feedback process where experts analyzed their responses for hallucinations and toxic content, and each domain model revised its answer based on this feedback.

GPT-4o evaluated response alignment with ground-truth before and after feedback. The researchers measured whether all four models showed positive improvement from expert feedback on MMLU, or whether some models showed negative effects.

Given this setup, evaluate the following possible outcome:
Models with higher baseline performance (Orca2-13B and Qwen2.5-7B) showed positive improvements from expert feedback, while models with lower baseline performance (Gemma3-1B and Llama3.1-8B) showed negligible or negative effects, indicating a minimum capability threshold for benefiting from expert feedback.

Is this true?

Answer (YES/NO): NO